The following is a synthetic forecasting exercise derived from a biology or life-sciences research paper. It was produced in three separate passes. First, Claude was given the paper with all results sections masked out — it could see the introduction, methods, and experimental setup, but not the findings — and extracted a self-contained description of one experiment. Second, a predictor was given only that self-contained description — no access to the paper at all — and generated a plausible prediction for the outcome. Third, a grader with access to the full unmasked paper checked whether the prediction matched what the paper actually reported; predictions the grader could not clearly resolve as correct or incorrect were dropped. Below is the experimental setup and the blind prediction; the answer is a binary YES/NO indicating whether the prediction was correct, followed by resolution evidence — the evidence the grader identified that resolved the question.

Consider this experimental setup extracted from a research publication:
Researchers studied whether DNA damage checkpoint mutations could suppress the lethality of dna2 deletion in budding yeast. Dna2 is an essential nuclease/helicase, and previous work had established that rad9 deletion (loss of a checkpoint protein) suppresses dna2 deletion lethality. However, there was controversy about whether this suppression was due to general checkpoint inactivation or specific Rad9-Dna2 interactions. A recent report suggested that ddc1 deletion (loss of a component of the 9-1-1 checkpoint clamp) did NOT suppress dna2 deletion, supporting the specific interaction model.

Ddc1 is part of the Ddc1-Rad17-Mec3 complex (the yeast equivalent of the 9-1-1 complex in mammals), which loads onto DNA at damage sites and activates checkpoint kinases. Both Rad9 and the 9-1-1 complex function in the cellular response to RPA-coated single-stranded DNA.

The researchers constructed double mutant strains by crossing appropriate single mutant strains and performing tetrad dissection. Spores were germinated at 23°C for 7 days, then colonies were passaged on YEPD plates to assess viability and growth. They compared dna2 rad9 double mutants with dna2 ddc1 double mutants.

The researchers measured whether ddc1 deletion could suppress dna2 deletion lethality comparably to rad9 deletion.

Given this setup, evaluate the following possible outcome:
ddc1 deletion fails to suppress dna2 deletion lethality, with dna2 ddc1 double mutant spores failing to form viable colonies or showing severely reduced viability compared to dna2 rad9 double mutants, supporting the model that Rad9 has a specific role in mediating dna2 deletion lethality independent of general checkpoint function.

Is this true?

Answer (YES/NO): NO